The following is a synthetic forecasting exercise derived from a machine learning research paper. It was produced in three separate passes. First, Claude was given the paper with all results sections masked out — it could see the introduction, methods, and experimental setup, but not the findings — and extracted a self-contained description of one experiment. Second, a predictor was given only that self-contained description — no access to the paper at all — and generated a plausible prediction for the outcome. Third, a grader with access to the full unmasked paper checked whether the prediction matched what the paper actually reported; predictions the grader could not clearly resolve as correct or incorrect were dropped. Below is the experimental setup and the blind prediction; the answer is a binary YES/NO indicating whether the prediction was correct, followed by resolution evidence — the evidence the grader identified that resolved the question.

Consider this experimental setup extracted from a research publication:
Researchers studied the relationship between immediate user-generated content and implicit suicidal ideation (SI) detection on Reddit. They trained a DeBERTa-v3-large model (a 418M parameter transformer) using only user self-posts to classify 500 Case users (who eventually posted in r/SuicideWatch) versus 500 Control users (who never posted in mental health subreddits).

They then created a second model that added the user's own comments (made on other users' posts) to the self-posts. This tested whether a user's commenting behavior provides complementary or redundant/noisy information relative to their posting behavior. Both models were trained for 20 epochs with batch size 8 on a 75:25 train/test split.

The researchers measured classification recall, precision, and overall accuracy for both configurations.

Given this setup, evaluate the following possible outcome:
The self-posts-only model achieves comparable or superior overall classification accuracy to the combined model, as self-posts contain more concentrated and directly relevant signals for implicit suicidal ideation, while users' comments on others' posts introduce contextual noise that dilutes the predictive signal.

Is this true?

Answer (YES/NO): YES